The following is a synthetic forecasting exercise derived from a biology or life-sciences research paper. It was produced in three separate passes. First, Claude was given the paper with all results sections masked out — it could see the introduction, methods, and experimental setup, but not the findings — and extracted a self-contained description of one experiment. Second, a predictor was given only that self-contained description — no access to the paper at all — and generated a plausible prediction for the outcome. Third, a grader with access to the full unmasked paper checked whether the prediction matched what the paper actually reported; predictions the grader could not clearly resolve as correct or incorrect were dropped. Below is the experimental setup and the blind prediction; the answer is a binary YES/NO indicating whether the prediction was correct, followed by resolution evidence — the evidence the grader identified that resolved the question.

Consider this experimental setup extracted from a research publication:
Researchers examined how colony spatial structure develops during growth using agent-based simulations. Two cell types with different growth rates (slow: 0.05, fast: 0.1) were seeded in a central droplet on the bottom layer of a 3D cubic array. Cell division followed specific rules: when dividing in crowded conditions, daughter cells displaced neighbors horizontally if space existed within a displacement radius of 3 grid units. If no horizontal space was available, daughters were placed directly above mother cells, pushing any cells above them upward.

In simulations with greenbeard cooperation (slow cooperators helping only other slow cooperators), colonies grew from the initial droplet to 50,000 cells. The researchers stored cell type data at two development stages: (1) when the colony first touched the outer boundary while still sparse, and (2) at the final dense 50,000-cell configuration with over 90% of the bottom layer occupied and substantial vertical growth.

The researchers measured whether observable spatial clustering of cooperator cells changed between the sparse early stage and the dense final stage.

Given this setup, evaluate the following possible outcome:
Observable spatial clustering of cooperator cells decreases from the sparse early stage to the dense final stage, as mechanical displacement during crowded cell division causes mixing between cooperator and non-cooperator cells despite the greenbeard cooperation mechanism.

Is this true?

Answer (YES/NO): NO